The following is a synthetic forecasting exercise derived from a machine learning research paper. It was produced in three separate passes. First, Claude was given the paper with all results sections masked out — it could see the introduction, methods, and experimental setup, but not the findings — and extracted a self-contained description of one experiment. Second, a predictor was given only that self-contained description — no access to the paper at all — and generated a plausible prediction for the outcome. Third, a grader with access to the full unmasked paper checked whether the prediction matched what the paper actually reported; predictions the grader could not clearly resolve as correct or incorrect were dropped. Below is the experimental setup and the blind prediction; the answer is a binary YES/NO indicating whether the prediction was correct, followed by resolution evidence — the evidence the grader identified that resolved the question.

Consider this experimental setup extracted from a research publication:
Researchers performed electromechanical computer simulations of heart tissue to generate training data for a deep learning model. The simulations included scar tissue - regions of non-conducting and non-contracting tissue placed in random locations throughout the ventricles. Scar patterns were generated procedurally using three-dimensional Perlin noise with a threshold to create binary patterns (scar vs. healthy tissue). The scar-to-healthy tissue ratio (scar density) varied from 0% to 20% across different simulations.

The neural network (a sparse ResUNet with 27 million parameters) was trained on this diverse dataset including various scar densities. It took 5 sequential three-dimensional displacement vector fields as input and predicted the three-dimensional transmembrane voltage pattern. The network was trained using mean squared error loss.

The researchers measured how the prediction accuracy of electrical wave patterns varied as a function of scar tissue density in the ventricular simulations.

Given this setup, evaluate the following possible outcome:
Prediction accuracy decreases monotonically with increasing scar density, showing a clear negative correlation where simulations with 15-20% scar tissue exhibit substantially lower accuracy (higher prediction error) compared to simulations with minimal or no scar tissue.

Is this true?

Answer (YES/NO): NO